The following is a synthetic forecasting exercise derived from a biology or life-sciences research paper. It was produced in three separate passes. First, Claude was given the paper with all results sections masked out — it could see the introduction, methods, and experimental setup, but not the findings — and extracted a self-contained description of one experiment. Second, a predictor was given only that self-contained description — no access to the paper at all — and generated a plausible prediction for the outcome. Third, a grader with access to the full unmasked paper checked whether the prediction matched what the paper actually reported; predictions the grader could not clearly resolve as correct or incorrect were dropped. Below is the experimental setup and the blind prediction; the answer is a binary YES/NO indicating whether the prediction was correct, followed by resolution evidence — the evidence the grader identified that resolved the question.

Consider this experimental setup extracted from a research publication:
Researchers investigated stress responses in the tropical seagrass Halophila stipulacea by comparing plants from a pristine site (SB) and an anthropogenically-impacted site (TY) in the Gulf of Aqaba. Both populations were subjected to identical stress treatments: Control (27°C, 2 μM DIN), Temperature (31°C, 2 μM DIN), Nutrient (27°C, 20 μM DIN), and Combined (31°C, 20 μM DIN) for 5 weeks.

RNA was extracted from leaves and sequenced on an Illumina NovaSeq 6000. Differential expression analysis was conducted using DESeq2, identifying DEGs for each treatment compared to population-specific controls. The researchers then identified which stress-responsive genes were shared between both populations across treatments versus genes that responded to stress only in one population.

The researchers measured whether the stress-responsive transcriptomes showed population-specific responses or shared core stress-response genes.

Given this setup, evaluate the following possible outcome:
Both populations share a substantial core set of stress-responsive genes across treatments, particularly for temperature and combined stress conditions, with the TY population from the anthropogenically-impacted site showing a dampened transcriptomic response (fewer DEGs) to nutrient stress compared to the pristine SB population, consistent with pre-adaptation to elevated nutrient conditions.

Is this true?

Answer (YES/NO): YES